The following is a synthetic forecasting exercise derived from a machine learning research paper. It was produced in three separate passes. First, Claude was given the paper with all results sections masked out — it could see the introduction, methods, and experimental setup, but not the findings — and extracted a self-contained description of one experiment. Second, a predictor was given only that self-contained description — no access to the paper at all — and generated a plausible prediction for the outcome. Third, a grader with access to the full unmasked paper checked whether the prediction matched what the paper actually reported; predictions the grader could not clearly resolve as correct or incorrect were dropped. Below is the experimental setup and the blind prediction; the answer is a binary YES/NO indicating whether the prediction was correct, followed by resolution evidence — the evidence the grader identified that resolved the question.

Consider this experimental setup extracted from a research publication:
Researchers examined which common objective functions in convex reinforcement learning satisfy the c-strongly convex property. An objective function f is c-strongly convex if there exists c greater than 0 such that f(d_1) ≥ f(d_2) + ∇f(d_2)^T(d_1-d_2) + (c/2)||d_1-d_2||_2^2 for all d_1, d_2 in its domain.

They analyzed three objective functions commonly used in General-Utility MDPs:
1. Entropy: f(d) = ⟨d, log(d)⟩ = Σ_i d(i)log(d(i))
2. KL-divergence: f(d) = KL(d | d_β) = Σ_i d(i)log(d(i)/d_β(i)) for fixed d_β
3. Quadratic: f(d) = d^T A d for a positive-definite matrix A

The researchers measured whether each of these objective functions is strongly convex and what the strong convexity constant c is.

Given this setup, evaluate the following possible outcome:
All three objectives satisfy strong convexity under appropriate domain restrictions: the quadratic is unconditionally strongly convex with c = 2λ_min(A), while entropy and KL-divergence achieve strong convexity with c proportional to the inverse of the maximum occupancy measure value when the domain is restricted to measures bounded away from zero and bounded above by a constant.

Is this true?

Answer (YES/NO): NO